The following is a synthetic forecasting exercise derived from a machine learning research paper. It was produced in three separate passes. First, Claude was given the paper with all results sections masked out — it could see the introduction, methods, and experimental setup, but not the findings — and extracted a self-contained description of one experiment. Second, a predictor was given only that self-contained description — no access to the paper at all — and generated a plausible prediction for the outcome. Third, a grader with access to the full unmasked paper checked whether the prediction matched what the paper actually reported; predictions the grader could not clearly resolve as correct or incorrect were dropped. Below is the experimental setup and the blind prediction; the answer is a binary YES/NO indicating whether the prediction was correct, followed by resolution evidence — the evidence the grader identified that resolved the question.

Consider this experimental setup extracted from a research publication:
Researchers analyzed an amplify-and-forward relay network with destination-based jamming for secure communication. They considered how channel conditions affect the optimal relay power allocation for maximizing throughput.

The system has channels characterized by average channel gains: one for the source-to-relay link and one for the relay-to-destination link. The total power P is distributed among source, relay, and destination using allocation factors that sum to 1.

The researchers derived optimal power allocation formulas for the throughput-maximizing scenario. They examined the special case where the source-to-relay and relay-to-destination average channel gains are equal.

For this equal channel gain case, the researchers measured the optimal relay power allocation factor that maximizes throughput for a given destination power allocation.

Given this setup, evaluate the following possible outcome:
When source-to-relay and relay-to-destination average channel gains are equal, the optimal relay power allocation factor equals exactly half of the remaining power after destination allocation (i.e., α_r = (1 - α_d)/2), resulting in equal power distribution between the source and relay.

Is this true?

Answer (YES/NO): YES